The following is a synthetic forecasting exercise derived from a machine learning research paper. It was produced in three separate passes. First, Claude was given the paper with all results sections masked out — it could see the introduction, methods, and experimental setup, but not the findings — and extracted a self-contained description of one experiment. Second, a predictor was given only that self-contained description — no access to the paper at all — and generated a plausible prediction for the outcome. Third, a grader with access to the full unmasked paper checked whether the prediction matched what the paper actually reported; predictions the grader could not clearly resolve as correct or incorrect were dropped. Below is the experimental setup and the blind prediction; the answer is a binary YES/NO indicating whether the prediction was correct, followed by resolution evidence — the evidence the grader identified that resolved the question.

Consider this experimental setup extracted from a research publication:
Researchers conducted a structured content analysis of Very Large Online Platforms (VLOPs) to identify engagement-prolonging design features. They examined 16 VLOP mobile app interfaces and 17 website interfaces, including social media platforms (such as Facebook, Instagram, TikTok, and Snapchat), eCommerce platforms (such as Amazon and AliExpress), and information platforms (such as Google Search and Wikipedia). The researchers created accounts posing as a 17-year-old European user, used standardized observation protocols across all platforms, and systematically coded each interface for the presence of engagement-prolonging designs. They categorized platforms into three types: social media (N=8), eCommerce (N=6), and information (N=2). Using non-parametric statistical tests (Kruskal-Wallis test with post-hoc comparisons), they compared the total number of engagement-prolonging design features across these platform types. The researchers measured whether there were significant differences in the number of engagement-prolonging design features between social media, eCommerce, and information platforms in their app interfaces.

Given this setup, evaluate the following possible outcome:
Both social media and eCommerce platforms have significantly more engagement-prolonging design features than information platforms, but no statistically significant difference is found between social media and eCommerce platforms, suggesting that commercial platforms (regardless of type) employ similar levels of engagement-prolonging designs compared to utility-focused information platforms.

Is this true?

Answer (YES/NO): NO